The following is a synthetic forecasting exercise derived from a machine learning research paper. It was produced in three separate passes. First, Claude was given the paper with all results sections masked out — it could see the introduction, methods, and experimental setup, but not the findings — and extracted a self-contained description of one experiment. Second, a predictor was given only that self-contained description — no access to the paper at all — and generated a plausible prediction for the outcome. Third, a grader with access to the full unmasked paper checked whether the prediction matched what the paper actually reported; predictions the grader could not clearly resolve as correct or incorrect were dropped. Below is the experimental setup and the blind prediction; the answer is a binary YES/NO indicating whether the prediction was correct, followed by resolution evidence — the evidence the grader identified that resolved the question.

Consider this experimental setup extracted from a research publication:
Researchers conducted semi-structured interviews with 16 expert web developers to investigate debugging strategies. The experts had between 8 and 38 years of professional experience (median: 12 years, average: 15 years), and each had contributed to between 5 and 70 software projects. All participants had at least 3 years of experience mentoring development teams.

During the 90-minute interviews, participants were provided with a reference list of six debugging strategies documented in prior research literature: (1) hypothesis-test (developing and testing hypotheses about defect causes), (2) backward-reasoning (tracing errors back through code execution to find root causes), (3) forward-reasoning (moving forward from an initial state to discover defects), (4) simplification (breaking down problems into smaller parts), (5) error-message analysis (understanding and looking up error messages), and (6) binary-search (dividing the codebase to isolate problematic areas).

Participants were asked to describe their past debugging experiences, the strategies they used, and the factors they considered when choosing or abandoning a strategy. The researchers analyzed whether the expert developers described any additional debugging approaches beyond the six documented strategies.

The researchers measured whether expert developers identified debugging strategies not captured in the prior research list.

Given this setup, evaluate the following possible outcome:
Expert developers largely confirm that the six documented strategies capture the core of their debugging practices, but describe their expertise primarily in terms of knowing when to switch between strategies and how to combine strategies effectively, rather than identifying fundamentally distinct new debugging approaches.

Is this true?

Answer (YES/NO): NO